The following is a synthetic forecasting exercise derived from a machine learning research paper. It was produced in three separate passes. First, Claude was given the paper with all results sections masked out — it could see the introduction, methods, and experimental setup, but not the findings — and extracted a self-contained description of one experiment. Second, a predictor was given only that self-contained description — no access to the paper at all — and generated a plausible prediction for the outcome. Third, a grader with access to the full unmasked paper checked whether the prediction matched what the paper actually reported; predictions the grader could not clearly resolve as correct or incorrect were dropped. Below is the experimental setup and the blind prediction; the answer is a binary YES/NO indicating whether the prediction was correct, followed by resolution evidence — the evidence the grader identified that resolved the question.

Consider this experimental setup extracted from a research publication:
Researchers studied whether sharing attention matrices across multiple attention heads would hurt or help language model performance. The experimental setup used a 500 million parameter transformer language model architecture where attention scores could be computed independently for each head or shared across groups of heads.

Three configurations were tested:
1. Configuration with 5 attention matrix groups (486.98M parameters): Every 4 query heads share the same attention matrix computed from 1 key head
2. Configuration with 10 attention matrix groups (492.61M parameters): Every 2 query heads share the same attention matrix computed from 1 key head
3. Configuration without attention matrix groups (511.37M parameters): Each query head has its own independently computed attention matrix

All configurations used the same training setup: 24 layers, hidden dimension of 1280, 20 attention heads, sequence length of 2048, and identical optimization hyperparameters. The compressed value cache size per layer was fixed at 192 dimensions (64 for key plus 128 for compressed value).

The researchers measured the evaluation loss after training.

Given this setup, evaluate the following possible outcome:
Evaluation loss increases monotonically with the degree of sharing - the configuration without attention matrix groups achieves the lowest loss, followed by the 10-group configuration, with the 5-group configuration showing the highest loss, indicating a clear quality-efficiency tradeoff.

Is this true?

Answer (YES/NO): NO